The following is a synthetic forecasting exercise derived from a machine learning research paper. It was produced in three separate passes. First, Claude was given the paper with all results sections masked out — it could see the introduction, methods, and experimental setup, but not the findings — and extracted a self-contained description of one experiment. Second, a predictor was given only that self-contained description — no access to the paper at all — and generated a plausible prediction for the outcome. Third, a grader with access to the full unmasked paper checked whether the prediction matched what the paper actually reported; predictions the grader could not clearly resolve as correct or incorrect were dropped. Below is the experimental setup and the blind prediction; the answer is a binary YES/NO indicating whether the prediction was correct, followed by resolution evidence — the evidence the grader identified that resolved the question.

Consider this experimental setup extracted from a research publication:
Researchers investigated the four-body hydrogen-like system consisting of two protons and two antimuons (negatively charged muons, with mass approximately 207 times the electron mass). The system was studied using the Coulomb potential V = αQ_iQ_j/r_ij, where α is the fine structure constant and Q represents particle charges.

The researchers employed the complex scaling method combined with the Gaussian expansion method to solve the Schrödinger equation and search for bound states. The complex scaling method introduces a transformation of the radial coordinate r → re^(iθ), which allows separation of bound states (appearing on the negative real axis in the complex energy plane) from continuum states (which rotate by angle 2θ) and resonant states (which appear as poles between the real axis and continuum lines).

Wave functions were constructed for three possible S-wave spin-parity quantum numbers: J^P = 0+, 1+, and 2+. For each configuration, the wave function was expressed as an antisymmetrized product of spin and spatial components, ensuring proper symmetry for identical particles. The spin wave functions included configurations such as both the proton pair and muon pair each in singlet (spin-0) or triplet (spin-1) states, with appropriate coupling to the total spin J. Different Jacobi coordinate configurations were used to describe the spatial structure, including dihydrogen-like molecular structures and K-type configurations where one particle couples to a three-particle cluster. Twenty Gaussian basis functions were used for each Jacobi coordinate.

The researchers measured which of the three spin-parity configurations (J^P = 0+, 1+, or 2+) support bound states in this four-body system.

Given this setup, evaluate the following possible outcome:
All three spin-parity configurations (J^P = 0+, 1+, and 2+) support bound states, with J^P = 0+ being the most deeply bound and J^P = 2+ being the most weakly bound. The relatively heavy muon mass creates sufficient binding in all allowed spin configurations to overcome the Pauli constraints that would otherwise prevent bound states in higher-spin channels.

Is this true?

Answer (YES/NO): NO